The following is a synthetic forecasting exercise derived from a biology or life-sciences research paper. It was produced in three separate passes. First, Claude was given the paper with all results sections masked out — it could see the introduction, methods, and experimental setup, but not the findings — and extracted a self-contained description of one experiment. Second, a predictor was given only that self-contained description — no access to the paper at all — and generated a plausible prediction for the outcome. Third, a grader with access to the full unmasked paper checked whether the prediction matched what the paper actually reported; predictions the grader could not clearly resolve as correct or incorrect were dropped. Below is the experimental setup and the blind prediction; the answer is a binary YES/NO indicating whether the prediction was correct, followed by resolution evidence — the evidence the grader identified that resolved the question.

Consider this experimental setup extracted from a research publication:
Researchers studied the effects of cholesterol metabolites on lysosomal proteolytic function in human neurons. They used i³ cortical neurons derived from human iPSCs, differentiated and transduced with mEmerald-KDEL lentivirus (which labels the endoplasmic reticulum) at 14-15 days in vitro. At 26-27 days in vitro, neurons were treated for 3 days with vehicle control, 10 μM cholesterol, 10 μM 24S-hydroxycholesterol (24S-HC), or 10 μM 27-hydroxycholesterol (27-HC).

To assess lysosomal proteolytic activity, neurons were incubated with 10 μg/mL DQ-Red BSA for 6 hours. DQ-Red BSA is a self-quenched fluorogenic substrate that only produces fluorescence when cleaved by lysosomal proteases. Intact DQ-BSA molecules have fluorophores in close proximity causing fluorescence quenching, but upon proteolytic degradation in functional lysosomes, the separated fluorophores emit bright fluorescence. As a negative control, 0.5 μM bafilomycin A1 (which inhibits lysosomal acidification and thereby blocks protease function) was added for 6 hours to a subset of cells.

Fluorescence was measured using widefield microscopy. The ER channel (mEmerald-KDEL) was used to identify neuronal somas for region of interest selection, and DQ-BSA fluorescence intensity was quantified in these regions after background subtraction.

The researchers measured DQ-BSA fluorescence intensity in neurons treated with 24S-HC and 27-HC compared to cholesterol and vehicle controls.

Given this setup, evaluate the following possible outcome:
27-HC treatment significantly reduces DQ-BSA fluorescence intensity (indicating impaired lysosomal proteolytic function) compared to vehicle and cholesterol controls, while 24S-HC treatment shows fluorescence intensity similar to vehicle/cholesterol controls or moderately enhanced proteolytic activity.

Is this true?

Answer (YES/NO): NO